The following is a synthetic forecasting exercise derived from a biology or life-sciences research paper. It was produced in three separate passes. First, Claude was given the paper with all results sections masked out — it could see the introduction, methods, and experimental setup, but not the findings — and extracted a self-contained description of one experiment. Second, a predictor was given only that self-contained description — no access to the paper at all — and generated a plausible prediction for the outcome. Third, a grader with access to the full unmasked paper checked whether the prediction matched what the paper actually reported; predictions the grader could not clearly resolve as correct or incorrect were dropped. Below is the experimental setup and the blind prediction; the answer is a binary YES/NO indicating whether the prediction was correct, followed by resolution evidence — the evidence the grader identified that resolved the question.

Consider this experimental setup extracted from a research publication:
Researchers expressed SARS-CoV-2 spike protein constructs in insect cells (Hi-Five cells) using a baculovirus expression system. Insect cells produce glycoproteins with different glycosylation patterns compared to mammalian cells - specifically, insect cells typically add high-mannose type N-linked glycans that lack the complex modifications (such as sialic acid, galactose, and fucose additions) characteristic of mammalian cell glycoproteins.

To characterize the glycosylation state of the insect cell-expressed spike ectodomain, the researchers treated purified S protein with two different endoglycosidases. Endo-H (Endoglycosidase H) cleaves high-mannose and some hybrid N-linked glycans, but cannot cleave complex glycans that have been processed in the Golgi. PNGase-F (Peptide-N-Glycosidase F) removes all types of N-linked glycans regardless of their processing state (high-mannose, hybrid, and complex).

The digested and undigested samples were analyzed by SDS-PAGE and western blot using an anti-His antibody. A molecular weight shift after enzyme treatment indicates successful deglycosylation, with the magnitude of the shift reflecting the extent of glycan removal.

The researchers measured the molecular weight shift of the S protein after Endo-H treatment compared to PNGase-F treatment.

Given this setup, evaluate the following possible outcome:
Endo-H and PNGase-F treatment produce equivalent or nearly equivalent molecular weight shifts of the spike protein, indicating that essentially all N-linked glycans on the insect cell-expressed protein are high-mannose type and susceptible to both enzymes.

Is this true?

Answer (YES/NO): YES